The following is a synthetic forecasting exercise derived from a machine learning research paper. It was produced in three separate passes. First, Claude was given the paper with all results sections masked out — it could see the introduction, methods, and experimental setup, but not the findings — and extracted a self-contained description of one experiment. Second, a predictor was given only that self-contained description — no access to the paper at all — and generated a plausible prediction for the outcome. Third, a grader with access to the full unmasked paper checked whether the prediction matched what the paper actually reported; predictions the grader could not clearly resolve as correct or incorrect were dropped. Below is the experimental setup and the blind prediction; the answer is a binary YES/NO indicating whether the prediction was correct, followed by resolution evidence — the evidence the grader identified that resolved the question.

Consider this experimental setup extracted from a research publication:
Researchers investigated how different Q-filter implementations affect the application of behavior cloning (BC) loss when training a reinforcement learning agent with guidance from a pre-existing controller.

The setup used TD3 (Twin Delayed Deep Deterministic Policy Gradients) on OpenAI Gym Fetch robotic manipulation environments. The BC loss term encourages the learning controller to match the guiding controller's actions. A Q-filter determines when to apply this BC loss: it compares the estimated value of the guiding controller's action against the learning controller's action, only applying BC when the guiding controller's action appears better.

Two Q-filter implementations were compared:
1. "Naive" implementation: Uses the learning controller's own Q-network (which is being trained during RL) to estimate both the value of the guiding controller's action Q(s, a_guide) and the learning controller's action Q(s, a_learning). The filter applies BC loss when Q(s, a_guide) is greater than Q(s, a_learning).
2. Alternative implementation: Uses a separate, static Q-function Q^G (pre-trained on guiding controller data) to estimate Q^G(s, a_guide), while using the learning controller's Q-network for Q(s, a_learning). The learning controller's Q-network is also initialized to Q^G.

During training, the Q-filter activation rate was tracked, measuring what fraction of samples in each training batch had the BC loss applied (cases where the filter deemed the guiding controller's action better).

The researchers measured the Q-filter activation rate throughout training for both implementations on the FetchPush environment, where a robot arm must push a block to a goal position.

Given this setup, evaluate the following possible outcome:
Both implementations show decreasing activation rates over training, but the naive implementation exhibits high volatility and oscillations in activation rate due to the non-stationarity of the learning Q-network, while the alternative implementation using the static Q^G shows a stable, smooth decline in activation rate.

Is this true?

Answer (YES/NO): NO